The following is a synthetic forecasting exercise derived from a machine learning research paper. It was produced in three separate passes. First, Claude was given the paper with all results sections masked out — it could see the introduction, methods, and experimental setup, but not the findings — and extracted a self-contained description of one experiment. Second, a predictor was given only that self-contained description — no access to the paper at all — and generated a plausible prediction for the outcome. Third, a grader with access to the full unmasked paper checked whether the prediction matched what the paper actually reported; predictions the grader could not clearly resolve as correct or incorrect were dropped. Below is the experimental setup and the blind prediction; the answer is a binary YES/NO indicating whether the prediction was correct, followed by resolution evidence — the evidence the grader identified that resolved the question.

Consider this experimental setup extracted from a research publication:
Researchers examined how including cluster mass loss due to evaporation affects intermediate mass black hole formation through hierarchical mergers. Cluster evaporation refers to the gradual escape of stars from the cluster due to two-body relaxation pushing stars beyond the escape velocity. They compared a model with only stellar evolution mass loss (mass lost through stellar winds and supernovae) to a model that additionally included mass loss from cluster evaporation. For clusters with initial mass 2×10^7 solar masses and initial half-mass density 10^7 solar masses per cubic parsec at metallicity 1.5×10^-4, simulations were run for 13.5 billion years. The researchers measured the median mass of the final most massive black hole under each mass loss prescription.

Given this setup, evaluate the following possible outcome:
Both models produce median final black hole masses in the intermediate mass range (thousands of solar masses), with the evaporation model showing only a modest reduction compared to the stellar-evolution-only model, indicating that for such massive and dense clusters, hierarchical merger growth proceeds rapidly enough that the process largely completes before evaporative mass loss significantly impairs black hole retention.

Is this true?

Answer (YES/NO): YES